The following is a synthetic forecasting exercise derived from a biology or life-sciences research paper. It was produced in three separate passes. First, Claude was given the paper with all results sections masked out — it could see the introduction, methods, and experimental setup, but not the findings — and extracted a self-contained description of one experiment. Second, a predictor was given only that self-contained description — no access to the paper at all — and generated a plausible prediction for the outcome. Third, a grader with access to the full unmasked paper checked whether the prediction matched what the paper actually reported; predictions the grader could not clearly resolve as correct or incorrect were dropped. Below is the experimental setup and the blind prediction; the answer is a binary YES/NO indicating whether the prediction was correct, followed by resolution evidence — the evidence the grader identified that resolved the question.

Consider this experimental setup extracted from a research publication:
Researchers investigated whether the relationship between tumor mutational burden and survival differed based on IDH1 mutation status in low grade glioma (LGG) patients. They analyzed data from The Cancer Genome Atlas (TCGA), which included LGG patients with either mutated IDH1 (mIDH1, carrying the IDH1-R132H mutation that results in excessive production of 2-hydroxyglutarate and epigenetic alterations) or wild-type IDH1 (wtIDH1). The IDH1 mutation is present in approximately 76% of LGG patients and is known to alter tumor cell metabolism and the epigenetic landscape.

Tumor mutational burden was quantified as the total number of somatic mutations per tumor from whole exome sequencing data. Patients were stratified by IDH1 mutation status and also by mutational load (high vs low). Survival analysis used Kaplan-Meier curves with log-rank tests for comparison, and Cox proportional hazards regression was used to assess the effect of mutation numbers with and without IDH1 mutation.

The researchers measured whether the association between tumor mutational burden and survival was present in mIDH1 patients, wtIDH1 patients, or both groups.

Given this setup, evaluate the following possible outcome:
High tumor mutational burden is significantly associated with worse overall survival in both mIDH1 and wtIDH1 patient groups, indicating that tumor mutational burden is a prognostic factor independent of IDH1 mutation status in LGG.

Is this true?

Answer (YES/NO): NO